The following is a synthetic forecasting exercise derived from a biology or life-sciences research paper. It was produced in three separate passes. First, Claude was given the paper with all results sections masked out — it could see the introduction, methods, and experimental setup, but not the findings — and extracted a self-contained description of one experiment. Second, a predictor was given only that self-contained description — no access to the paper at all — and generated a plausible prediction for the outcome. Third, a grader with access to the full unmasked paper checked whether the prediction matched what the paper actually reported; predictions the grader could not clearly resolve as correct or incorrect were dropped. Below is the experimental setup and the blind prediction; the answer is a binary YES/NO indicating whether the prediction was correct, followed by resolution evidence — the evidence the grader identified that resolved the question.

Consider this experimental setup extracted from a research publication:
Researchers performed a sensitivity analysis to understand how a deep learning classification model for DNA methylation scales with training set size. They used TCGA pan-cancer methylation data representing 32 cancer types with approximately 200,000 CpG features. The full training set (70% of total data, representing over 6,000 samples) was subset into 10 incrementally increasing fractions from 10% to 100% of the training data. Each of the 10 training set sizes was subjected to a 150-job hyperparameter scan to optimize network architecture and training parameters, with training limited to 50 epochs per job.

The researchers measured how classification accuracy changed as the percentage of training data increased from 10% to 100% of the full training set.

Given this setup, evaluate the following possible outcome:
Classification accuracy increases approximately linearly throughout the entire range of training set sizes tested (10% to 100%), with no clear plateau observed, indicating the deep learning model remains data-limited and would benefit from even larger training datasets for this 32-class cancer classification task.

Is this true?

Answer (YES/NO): YES